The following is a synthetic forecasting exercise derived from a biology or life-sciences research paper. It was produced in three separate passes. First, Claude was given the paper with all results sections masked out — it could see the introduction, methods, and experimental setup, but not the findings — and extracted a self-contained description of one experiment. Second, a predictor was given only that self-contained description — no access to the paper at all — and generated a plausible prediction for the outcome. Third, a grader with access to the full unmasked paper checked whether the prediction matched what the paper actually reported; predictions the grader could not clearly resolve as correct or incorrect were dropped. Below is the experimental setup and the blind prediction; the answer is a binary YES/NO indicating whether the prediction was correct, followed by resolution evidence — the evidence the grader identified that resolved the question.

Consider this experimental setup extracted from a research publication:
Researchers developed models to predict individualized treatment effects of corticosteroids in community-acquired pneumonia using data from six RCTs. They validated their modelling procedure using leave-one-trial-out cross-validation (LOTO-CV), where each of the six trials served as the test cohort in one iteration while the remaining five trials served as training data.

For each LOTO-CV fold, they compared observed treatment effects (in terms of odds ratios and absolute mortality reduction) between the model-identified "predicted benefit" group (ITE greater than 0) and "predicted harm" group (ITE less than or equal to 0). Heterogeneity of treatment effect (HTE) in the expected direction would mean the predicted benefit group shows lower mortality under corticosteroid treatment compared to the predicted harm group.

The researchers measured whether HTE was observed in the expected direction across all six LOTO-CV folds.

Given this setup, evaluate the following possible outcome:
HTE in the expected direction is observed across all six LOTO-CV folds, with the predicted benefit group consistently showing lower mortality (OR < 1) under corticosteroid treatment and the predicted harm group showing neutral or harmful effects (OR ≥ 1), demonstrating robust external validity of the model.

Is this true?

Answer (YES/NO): NO